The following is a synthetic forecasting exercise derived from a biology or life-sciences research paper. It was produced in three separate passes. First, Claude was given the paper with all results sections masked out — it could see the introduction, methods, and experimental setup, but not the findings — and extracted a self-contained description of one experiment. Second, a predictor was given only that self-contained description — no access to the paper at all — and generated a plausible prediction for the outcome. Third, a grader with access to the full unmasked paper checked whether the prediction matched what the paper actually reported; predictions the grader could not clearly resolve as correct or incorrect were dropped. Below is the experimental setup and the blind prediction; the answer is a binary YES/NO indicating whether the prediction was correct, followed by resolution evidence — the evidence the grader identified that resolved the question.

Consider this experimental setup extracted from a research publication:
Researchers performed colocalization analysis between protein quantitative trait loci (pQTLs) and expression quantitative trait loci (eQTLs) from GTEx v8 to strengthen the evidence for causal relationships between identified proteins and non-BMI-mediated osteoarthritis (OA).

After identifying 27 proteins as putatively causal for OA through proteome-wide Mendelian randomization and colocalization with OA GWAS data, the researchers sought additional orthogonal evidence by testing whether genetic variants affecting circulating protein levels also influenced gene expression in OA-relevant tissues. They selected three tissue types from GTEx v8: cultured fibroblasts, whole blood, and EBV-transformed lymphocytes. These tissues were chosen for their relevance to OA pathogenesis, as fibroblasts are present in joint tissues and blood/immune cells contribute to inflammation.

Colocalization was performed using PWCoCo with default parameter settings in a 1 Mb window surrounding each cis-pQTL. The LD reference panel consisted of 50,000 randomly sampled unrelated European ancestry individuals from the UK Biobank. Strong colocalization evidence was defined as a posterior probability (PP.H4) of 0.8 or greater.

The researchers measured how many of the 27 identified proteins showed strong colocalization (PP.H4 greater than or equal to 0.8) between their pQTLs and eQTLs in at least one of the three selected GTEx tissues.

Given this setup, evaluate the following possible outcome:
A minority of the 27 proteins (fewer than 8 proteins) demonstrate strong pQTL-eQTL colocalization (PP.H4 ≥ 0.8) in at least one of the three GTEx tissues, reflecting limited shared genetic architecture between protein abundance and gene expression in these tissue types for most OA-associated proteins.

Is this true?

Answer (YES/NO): YES